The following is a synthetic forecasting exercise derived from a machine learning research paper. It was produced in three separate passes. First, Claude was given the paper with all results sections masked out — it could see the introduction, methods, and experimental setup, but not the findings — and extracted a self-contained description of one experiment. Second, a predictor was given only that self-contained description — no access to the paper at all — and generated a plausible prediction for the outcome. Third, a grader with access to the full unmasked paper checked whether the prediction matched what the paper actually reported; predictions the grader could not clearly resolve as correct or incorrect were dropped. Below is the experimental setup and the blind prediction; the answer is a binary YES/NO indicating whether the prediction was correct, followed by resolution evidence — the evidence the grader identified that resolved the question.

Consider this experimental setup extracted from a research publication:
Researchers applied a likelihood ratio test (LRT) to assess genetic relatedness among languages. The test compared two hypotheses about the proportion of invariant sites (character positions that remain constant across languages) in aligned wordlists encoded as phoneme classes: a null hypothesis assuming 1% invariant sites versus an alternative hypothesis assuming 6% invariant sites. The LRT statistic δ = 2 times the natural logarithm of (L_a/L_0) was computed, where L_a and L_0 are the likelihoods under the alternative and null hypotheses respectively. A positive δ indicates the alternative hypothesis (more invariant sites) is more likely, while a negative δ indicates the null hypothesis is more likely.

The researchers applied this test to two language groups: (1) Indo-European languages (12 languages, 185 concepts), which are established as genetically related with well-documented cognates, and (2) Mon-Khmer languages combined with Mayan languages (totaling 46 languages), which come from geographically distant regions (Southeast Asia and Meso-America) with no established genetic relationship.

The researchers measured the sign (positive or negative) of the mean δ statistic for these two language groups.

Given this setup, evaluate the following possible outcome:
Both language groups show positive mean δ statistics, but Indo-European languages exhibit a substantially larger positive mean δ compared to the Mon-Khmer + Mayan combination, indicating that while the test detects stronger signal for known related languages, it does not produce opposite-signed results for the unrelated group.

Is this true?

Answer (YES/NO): NO